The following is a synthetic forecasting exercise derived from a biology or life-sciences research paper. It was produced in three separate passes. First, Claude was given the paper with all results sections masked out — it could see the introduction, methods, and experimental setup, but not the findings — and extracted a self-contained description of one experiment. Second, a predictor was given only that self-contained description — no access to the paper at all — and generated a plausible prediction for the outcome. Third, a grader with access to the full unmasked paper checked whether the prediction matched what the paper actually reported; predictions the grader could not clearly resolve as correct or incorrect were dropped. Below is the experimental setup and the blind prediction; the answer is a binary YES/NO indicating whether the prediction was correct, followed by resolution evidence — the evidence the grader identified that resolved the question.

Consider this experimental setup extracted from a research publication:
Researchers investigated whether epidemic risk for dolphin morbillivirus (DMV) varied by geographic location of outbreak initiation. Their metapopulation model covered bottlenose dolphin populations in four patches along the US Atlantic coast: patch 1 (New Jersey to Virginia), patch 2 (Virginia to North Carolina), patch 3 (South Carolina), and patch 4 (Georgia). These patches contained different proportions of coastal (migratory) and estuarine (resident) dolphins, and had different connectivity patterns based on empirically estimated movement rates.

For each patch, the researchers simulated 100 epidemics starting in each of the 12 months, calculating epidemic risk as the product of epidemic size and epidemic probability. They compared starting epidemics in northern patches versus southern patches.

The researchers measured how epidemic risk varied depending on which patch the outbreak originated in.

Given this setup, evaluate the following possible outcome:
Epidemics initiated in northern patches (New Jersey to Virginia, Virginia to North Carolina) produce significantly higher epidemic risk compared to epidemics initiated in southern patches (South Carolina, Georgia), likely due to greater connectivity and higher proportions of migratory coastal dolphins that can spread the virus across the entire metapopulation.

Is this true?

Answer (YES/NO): YES